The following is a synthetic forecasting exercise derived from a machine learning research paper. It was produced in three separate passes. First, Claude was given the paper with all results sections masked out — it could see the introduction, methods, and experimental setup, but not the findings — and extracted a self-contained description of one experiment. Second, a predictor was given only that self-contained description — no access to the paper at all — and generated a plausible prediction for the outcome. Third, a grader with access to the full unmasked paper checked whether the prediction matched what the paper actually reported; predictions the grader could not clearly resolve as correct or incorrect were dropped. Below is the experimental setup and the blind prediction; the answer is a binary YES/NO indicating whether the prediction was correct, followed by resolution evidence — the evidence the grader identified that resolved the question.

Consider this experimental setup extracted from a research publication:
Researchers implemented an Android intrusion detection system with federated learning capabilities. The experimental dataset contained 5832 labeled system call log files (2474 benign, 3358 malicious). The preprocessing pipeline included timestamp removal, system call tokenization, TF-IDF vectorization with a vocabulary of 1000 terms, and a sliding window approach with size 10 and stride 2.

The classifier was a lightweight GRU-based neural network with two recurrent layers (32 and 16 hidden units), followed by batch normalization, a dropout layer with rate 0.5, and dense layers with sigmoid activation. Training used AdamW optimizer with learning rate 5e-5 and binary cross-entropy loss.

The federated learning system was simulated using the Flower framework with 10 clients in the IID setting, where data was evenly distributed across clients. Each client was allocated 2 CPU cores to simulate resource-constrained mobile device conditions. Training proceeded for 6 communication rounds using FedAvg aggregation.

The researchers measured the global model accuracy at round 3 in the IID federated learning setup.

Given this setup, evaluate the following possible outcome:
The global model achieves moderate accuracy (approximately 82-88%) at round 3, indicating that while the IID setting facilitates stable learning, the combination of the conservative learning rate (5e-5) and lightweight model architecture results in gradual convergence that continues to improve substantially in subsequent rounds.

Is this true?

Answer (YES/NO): NO